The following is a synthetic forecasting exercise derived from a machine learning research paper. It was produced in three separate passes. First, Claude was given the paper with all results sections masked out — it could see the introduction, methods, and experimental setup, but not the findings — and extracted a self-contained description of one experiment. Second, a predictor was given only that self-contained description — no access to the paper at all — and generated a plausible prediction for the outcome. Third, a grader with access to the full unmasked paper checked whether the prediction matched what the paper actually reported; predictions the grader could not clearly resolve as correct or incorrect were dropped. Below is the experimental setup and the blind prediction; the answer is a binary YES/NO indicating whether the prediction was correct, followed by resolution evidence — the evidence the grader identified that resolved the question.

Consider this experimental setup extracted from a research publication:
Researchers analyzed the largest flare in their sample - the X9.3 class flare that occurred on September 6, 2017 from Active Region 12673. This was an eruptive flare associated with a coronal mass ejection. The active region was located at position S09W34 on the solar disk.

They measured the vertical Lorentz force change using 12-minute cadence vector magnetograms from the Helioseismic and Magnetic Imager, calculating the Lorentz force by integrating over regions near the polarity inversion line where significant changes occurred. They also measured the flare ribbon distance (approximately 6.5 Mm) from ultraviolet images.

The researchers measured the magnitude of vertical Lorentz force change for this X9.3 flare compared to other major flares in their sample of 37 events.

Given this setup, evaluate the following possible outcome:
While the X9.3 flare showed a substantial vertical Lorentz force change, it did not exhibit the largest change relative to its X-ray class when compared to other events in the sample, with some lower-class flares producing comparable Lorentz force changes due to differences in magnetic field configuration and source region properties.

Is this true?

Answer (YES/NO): NO